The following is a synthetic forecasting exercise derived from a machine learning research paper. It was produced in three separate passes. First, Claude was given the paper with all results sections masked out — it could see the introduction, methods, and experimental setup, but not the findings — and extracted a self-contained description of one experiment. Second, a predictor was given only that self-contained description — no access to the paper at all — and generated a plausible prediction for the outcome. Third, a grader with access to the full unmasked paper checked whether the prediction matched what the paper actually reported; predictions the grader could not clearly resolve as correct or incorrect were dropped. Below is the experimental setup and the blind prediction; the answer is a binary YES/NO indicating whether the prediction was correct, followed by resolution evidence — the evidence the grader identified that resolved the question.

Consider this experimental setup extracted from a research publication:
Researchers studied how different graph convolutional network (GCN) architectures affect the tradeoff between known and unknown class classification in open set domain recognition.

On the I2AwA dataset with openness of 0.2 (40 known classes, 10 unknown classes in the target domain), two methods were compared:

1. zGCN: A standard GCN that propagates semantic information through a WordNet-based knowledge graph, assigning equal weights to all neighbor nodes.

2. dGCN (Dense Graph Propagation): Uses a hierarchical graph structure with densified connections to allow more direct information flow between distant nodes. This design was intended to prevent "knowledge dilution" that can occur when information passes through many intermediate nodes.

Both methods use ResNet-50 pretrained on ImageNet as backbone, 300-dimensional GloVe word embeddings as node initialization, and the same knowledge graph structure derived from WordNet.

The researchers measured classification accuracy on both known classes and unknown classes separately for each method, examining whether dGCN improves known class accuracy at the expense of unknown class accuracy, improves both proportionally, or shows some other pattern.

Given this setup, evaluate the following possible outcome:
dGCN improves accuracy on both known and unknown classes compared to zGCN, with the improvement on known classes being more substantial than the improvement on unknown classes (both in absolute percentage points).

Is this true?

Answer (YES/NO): NO